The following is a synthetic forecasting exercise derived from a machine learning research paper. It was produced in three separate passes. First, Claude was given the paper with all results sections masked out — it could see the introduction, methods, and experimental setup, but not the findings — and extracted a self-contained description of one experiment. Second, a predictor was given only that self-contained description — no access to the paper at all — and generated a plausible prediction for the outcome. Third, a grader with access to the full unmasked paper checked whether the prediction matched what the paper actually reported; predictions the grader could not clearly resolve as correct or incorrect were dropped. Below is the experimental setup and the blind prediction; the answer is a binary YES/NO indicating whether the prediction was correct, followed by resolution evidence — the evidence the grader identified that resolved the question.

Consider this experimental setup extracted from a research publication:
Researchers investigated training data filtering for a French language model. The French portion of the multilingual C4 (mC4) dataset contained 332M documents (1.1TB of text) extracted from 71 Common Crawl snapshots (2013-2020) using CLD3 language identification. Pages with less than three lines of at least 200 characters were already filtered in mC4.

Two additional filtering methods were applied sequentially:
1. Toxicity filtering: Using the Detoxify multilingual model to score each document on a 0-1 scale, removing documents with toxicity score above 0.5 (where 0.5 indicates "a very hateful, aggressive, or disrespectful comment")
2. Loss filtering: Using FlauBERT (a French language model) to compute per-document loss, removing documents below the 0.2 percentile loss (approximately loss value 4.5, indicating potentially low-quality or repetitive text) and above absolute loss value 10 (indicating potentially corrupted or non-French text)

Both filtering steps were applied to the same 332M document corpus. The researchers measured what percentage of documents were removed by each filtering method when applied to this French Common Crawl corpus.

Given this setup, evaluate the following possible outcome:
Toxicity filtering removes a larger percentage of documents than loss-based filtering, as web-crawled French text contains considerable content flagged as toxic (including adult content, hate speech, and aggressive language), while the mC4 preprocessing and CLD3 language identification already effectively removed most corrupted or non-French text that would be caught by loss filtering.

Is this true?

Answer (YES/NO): NO